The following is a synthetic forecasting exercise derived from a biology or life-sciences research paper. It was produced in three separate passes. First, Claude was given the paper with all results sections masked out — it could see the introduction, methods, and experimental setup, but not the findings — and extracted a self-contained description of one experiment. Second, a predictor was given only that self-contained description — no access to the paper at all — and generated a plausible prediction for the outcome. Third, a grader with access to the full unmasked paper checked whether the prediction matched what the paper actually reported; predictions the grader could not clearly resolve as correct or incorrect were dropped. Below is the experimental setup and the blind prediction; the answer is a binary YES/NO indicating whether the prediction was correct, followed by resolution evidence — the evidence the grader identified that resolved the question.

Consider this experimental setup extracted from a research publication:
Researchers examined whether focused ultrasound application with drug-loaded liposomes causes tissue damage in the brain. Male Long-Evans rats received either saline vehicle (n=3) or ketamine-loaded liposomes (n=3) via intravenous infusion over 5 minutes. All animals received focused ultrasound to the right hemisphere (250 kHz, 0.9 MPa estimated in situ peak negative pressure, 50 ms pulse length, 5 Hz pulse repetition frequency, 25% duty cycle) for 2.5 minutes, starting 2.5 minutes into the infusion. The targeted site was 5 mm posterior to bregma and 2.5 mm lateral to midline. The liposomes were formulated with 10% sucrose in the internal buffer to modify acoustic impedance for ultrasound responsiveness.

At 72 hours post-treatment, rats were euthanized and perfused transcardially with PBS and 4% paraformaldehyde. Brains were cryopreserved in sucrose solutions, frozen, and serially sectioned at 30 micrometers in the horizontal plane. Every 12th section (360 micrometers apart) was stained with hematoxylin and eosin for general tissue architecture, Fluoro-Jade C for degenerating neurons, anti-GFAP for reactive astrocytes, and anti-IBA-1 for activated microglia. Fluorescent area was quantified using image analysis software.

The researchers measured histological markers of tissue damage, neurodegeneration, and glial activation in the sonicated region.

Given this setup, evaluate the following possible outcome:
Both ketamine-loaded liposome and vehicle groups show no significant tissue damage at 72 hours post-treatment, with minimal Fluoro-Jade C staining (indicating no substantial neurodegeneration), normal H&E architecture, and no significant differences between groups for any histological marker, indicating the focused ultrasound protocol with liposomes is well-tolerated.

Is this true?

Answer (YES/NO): YES